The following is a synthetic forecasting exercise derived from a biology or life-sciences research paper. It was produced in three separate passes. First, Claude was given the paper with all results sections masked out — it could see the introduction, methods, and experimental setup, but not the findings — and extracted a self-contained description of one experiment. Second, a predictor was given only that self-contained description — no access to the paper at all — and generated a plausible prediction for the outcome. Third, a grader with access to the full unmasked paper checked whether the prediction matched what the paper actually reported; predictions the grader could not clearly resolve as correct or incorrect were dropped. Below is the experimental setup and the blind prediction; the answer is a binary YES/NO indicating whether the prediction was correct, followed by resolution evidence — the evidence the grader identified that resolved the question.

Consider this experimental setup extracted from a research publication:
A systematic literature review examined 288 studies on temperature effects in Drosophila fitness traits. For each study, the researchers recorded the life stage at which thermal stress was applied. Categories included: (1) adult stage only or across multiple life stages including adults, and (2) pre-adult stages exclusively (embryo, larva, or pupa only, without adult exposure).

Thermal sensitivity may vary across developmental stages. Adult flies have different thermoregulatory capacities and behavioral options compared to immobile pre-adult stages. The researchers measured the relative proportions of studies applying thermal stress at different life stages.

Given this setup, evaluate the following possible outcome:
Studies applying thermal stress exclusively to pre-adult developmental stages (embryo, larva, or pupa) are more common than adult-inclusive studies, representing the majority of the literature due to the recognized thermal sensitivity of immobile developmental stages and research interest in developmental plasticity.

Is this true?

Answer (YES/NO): NO